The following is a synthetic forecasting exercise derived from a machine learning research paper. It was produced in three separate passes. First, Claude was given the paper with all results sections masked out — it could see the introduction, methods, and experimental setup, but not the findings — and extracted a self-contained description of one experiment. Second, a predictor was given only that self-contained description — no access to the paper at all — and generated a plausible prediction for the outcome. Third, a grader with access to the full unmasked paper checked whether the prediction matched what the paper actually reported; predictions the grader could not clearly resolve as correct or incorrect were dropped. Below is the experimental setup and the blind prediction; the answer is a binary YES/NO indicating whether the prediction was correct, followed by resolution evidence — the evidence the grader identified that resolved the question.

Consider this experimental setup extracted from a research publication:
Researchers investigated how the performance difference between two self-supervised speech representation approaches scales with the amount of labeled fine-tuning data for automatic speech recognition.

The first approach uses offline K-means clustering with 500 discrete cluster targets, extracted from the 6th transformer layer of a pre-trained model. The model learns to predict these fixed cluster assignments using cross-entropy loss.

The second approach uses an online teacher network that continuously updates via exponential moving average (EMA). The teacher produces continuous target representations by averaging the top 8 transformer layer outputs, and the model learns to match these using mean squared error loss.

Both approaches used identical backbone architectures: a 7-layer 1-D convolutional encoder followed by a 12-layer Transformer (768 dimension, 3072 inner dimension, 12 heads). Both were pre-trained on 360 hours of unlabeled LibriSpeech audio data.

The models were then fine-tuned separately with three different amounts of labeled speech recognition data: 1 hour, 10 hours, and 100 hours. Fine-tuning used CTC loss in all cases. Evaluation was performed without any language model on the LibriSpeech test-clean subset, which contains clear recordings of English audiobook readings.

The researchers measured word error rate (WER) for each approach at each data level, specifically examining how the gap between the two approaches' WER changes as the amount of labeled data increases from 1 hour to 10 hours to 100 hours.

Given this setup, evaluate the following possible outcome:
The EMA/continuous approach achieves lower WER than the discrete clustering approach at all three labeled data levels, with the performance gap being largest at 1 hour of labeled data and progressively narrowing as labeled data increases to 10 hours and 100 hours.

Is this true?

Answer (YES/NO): YES